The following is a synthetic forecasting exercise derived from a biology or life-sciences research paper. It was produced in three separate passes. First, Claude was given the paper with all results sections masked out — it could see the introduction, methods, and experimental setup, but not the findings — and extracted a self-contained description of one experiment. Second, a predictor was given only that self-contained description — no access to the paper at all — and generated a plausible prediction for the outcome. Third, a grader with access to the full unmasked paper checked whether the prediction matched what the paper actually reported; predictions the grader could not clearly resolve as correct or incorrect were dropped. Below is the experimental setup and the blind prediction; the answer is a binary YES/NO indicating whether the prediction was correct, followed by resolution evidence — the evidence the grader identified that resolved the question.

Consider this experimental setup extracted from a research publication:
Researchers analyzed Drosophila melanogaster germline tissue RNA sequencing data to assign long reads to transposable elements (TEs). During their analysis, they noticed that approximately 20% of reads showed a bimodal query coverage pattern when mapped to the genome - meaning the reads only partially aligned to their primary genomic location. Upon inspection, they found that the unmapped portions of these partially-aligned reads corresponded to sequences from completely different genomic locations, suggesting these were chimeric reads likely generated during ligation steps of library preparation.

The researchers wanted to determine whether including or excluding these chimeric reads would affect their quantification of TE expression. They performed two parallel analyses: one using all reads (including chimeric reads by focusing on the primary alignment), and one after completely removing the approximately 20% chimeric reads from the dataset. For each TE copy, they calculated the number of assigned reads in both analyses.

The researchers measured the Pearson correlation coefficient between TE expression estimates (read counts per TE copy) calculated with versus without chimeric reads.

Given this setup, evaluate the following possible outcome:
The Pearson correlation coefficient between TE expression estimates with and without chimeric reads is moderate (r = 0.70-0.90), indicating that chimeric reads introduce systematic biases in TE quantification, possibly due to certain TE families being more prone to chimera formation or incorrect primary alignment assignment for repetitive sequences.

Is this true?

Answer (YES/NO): NO